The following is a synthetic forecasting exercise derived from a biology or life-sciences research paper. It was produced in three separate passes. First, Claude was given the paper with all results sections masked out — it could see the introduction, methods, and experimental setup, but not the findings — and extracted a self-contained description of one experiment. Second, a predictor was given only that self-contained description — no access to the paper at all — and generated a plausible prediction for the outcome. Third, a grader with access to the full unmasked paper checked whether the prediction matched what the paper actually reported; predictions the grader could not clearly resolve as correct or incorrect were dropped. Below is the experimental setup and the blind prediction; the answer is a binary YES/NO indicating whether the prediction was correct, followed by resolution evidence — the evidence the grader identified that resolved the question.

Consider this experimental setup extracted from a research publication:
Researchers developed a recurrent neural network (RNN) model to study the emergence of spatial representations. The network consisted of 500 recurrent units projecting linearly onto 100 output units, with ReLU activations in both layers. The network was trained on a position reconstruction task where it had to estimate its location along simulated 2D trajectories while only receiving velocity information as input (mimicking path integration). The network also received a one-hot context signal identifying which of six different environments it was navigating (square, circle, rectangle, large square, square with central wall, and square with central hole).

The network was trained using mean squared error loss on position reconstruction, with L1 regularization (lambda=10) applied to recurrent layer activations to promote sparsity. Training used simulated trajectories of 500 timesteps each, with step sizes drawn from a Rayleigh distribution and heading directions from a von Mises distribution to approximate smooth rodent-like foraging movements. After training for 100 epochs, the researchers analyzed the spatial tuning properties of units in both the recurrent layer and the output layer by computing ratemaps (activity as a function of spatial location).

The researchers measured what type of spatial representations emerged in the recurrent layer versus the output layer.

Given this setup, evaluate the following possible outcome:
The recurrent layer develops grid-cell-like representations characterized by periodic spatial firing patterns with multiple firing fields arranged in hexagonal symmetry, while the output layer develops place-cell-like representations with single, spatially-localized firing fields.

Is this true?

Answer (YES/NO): NO